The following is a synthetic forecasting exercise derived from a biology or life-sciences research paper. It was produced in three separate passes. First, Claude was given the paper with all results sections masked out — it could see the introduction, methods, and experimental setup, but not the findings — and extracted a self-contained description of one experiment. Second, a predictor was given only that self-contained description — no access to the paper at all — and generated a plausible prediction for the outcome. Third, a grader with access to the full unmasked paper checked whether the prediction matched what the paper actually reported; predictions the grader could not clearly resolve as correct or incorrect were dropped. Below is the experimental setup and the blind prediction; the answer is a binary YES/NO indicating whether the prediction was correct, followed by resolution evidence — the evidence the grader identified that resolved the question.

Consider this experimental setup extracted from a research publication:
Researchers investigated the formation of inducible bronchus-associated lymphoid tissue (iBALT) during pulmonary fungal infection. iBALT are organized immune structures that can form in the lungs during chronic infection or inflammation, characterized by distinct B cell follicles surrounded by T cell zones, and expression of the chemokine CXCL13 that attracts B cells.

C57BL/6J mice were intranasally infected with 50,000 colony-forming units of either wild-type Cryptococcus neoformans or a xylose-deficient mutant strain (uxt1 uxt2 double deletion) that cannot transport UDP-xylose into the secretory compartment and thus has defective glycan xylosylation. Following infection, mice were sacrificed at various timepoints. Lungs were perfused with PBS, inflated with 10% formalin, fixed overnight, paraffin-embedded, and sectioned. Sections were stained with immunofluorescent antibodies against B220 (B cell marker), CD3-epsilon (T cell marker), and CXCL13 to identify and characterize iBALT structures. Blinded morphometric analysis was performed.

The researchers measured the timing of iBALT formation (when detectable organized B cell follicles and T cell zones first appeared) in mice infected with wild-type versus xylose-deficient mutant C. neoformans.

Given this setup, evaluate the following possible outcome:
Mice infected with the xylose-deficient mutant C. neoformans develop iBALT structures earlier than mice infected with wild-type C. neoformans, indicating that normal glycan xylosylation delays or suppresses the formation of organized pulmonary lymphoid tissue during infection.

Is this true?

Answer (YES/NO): NO